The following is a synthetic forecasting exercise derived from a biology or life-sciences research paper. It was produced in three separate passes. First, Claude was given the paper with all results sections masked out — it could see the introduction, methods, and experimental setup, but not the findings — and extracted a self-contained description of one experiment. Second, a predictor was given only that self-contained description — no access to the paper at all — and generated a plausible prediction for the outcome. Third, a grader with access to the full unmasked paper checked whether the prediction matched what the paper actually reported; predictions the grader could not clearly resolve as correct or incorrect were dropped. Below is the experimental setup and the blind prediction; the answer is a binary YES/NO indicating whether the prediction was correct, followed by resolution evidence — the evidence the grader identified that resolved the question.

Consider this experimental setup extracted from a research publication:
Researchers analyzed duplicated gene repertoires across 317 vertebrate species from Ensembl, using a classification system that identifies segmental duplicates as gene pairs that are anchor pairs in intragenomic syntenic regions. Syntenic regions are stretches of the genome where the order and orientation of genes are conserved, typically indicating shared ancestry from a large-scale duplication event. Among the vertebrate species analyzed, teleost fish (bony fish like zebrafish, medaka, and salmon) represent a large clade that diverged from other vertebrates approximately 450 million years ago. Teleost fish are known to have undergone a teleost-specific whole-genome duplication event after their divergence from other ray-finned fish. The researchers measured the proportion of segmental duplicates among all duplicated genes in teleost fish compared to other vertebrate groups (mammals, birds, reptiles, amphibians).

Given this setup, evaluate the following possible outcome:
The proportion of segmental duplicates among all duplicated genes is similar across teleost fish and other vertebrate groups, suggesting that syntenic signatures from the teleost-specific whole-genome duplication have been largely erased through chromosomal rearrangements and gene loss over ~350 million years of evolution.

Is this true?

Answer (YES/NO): NO